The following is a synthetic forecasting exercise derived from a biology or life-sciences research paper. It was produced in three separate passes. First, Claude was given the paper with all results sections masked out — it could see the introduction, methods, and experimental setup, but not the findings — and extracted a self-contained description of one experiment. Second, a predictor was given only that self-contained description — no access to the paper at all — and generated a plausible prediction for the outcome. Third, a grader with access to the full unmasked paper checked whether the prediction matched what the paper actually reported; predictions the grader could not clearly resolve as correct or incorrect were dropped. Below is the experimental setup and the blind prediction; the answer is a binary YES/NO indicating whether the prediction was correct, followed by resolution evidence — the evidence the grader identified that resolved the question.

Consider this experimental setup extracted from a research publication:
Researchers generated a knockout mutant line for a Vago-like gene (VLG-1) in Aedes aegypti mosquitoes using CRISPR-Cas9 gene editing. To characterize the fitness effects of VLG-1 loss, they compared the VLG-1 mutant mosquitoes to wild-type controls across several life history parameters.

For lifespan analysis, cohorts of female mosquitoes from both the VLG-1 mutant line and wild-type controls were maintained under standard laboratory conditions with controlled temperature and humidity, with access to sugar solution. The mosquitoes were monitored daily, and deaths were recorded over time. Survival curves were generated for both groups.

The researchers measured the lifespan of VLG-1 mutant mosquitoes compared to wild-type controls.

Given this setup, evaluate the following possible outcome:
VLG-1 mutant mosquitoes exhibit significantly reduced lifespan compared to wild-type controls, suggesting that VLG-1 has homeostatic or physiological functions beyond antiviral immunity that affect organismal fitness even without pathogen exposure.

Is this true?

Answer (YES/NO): NO